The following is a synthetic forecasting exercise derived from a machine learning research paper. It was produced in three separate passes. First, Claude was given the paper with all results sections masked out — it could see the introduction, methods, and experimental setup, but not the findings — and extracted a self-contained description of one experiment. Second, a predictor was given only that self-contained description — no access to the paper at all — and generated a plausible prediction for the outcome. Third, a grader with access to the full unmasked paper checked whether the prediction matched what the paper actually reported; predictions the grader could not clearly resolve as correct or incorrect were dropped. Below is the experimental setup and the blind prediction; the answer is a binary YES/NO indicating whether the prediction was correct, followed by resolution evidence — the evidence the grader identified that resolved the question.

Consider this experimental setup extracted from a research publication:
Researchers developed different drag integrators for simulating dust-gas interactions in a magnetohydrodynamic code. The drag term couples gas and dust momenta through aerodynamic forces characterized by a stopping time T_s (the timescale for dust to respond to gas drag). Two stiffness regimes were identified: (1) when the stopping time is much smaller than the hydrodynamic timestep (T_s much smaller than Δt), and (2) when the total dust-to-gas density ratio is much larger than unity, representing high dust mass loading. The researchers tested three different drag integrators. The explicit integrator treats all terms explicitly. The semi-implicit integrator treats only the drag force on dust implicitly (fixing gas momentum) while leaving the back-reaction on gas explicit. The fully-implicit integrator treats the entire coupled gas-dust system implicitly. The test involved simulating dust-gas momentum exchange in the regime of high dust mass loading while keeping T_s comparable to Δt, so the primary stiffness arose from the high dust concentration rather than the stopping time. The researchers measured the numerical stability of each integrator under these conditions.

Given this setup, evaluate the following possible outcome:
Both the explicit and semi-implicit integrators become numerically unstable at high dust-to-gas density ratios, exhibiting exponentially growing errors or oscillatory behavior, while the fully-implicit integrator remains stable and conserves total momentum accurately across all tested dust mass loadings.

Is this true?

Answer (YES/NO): NO